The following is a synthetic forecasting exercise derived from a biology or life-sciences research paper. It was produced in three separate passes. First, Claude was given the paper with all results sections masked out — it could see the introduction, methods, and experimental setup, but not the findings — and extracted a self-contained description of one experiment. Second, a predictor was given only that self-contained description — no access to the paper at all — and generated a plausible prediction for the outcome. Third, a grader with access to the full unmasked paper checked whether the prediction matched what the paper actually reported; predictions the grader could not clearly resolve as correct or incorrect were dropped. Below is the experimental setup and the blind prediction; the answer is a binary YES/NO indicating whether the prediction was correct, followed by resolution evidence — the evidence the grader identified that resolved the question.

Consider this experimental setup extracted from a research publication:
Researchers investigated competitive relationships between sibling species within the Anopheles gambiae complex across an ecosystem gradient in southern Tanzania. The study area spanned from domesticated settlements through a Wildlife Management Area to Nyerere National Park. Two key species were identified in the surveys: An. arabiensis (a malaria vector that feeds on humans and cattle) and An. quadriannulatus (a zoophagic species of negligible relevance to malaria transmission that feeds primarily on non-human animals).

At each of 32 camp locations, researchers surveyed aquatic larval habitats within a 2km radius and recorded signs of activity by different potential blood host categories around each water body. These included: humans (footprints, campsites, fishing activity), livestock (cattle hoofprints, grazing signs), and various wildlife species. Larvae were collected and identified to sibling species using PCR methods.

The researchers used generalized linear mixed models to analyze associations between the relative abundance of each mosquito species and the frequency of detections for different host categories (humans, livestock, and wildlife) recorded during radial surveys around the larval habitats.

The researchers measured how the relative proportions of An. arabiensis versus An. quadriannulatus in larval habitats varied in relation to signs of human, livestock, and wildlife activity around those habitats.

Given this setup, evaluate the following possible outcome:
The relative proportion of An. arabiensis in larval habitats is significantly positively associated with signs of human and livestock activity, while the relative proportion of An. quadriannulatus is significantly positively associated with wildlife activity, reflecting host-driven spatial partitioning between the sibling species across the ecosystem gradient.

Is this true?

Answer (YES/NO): YES